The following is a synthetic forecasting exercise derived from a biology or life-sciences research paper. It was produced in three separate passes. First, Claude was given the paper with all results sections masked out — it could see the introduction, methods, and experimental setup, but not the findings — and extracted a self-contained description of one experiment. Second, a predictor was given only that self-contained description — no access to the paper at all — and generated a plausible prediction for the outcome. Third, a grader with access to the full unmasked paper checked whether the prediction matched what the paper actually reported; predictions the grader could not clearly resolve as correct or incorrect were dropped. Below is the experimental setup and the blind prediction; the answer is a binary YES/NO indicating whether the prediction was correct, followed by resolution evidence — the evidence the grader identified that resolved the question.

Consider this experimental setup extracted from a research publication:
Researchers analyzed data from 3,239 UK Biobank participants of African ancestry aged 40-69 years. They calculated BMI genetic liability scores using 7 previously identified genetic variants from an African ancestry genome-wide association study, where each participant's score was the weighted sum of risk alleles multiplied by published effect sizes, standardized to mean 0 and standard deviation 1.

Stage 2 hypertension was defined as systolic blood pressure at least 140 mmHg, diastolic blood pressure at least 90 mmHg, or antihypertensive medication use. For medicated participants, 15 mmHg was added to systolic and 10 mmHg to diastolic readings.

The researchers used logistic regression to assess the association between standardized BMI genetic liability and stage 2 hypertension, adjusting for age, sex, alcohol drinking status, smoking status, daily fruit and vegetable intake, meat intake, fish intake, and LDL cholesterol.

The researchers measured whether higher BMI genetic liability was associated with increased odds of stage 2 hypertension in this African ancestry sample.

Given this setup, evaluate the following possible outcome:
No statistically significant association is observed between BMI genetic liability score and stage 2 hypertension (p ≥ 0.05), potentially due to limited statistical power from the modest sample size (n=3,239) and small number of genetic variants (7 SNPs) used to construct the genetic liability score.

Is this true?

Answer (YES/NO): YES